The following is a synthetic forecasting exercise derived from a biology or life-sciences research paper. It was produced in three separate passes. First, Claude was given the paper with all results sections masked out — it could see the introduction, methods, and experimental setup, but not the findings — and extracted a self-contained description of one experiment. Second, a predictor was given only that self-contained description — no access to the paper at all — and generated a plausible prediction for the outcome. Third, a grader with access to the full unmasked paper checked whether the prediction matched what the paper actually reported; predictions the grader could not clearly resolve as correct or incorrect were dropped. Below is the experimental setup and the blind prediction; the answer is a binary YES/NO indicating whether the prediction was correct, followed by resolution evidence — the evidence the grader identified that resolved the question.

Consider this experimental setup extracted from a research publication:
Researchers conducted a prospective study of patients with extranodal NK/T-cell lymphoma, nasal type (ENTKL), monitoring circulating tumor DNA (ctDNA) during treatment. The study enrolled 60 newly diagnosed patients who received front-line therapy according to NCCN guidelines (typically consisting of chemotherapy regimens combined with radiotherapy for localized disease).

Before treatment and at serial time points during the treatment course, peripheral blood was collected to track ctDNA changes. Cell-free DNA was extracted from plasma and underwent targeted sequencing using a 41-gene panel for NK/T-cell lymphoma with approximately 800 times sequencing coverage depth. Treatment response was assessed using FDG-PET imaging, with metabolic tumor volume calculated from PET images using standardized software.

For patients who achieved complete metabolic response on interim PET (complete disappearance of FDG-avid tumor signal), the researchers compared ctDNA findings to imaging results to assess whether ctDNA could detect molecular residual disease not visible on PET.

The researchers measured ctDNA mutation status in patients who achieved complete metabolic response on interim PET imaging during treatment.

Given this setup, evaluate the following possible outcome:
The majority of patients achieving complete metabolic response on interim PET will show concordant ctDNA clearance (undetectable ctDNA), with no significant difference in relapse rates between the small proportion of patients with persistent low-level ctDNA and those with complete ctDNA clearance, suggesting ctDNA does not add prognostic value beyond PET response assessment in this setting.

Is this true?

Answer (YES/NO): NO